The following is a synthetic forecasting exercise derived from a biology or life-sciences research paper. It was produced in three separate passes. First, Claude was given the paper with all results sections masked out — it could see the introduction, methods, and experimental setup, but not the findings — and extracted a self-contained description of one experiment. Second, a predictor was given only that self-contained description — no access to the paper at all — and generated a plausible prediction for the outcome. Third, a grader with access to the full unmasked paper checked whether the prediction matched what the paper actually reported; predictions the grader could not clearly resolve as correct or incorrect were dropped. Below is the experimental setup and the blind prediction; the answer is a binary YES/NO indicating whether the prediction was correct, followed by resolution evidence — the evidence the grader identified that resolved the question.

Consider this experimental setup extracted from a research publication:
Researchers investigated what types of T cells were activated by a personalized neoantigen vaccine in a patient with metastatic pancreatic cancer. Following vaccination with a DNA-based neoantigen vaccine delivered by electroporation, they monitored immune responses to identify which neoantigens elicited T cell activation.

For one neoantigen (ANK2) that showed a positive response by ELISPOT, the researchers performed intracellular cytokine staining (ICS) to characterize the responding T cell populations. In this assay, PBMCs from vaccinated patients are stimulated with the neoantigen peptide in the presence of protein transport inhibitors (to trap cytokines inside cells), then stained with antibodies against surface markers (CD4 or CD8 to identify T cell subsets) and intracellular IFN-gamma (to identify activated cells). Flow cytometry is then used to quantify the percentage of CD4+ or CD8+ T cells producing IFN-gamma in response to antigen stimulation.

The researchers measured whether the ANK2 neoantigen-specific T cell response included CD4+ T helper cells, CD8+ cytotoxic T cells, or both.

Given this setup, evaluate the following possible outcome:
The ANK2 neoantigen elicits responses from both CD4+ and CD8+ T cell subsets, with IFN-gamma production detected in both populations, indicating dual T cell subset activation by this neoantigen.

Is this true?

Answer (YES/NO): YES